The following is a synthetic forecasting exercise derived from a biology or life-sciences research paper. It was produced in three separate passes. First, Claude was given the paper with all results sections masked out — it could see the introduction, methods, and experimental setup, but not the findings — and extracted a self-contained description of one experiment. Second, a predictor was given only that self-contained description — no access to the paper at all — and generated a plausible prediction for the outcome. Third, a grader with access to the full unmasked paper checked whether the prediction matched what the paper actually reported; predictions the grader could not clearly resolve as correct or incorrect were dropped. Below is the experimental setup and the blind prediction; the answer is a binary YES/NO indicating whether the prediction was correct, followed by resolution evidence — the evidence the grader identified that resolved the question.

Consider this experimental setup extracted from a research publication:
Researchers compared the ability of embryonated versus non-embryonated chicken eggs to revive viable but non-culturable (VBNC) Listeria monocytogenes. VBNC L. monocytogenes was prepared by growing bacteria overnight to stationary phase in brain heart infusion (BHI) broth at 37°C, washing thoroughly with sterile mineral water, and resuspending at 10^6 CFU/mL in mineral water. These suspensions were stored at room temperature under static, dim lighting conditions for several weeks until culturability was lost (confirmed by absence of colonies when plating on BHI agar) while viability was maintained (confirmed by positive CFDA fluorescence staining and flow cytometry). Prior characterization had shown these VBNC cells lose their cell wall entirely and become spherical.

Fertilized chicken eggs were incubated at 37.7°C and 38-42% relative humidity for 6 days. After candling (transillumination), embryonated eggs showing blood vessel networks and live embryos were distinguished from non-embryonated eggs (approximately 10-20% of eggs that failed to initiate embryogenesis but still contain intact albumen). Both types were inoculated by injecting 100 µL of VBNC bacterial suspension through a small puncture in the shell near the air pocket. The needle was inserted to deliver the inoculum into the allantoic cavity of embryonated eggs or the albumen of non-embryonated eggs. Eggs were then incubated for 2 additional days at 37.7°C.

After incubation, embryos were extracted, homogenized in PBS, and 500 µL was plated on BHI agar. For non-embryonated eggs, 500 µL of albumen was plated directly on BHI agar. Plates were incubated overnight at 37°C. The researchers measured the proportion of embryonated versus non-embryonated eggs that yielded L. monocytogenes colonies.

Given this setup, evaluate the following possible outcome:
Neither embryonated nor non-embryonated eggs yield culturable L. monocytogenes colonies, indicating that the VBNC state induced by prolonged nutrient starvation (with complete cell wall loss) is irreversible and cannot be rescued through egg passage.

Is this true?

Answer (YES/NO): NO